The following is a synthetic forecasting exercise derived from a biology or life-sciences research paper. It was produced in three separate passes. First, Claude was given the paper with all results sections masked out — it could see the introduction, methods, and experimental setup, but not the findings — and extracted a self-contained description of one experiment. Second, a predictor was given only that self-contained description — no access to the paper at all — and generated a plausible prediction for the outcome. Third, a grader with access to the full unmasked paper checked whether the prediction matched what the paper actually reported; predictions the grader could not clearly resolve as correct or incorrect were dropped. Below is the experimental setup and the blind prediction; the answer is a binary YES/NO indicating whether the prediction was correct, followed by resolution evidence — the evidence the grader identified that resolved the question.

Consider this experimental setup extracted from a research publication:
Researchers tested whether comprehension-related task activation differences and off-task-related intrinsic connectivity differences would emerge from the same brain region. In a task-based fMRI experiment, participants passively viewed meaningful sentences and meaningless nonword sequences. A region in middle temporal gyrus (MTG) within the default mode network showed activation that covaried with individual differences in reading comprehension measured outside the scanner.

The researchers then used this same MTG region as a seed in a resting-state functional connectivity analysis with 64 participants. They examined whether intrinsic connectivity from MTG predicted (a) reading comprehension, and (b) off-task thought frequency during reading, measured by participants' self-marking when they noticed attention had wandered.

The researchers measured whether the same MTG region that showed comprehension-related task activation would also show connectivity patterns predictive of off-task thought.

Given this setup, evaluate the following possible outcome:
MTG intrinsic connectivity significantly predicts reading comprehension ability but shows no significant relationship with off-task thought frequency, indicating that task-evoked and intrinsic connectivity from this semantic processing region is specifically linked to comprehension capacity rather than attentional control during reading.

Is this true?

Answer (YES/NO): NO